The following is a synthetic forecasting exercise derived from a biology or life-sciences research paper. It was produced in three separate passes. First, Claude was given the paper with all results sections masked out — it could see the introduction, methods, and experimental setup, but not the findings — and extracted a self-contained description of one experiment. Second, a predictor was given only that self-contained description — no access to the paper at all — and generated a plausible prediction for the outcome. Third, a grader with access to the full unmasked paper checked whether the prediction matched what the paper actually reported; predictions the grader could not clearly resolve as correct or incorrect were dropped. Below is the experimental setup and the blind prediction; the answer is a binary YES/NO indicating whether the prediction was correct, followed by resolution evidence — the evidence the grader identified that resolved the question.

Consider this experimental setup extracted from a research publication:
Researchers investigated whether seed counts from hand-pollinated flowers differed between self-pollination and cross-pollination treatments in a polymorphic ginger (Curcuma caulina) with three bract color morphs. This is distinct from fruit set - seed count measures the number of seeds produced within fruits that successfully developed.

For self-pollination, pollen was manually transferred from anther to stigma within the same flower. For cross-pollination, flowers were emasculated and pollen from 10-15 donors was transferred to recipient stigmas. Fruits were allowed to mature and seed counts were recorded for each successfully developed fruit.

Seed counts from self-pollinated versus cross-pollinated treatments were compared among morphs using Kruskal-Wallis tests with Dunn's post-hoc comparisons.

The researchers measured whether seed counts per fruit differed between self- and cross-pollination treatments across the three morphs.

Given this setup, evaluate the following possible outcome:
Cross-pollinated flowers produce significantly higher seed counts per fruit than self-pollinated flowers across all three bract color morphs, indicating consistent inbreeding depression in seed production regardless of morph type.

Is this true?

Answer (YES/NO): NO